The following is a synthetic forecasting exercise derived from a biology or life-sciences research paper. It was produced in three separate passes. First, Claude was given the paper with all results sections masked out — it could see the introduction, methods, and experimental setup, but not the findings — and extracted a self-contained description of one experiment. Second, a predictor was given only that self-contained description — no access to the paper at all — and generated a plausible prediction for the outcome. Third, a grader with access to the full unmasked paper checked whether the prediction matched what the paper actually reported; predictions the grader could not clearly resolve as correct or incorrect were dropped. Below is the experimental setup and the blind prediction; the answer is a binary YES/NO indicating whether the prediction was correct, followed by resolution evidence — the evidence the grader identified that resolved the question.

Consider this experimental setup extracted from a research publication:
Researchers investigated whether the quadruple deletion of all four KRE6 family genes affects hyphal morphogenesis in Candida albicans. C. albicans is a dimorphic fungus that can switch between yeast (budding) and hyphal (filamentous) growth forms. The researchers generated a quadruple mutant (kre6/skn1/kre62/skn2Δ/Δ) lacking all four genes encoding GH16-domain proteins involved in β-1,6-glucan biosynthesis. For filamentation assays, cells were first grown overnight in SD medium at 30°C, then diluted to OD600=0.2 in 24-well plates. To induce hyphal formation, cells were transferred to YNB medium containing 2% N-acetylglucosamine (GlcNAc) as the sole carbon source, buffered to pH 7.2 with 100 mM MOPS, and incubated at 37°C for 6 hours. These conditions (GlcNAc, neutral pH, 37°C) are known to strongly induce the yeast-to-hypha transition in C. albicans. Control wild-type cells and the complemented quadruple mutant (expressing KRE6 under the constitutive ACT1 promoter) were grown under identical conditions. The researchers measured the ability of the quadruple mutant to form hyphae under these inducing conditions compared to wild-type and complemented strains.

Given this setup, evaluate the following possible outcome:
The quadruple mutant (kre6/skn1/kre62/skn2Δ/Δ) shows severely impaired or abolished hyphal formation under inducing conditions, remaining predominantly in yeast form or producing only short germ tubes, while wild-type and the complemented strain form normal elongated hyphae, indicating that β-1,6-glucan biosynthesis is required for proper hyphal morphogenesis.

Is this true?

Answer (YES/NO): YES